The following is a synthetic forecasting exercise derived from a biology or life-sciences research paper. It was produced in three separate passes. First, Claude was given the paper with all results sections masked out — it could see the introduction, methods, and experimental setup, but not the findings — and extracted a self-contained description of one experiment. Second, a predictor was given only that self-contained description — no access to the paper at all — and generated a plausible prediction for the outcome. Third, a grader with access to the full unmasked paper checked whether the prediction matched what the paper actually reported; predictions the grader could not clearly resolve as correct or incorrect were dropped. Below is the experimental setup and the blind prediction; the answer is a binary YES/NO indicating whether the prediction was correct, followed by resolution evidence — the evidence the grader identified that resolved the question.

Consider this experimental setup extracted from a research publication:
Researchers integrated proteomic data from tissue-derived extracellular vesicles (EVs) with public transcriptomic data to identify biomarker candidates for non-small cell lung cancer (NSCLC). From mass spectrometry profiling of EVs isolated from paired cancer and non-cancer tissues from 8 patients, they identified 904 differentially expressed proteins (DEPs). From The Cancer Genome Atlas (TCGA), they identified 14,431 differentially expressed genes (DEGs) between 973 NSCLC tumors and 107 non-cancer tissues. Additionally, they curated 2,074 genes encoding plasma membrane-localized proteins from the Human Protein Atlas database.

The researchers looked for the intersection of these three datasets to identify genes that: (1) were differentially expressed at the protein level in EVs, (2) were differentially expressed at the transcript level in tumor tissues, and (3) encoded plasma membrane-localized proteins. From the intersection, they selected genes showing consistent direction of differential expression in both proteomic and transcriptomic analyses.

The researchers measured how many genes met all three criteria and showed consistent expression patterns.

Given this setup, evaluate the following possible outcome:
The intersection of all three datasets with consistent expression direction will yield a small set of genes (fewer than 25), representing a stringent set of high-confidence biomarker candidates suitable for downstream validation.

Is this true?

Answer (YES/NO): YES